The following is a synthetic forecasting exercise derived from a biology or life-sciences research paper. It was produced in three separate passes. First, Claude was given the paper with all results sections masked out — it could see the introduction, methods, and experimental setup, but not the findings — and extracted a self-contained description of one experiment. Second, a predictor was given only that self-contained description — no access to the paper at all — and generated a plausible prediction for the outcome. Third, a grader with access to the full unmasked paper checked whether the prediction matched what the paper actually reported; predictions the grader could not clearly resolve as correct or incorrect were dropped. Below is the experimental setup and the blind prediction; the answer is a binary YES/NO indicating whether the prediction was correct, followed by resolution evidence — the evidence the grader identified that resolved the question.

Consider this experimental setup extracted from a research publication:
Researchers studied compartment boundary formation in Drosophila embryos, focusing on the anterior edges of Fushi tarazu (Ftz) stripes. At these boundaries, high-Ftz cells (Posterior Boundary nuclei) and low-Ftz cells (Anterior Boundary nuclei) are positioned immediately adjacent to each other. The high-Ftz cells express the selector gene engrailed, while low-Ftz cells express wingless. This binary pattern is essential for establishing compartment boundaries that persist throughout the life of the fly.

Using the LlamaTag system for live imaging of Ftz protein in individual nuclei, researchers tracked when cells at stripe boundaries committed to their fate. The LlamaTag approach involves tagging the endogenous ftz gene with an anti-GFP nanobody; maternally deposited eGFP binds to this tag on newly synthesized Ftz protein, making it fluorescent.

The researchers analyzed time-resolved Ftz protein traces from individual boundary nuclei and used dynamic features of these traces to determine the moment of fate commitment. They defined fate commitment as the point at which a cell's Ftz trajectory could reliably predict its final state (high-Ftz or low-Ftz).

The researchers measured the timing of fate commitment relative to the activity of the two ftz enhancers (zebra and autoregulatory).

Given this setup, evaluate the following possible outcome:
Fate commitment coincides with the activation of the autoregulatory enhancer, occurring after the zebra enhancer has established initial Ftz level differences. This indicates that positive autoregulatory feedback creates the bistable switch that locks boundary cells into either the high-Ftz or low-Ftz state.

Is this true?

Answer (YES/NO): NO